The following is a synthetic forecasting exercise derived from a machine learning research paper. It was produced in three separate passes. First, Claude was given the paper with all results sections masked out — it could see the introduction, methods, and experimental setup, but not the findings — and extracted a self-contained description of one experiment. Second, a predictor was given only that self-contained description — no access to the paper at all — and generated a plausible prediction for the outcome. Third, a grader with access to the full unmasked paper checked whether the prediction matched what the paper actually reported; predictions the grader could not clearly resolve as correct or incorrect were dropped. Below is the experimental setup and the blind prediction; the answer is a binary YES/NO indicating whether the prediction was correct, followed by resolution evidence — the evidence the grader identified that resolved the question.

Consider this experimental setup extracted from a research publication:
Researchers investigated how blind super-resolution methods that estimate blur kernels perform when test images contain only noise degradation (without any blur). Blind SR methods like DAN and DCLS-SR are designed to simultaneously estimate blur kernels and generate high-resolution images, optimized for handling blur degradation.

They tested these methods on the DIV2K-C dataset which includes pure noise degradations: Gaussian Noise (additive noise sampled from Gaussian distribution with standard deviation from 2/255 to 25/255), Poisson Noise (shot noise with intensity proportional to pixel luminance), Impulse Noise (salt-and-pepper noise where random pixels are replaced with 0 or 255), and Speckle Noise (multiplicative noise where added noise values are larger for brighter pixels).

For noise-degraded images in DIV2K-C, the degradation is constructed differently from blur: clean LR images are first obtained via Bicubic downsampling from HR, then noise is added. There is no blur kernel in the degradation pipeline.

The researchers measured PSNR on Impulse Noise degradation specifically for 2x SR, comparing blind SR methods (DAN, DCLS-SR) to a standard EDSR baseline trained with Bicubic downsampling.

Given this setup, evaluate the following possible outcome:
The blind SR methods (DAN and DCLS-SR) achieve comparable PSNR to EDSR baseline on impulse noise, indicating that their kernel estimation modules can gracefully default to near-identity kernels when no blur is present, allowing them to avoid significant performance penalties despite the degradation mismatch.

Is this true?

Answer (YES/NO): NO